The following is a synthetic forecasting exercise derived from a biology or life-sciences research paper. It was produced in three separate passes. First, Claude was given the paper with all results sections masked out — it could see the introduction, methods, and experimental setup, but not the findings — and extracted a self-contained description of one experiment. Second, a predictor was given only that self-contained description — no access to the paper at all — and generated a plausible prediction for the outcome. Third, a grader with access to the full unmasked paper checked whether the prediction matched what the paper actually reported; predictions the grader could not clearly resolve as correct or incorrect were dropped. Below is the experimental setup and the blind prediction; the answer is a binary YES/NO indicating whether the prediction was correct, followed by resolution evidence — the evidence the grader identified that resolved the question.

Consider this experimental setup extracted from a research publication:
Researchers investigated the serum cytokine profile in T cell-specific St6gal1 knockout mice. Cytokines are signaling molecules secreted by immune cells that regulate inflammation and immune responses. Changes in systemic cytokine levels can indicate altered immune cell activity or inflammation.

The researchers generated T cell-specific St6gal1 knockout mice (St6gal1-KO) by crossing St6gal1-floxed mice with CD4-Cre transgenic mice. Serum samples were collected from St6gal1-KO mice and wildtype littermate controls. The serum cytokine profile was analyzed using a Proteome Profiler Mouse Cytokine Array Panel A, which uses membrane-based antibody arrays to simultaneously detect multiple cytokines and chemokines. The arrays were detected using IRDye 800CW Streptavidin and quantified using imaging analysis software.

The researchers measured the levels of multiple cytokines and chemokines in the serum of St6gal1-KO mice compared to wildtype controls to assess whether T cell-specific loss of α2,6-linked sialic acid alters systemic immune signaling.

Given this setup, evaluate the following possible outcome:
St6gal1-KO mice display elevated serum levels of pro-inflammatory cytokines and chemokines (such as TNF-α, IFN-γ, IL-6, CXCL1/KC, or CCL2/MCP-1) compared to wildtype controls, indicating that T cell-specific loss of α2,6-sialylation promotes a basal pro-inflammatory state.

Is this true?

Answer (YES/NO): NO